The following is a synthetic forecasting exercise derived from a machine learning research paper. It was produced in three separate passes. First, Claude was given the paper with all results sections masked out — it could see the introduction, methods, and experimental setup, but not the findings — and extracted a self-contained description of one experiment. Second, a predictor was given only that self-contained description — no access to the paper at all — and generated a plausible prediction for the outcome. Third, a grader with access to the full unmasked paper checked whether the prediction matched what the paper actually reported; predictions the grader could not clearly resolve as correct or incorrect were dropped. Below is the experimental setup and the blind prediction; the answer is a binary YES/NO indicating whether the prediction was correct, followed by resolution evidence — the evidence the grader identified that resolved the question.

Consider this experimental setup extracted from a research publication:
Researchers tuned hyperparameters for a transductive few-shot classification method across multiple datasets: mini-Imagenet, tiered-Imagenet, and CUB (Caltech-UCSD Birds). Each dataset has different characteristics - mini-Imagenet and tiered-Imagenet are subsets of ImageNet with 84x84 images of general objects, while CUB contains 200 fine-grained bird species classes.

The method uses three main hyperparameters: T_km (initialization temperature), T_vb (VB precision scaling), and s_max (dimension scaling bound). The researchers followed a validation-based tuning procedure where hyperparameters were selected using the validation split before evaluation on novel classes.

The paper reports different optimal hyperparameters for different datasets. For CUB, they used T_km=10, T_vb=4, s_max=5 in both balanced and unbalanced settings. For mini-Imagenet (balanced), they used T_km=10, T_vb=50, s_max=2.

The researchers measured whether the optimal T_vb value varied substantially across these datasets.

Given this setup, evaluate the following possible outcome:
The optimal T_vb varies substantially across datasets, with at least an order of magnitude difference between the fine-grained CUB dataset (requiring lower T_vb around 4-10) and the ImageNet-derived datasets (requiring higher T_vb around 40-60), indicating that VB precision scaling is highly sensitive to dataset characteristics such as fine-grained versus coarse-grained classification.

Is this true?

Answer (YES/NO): NO